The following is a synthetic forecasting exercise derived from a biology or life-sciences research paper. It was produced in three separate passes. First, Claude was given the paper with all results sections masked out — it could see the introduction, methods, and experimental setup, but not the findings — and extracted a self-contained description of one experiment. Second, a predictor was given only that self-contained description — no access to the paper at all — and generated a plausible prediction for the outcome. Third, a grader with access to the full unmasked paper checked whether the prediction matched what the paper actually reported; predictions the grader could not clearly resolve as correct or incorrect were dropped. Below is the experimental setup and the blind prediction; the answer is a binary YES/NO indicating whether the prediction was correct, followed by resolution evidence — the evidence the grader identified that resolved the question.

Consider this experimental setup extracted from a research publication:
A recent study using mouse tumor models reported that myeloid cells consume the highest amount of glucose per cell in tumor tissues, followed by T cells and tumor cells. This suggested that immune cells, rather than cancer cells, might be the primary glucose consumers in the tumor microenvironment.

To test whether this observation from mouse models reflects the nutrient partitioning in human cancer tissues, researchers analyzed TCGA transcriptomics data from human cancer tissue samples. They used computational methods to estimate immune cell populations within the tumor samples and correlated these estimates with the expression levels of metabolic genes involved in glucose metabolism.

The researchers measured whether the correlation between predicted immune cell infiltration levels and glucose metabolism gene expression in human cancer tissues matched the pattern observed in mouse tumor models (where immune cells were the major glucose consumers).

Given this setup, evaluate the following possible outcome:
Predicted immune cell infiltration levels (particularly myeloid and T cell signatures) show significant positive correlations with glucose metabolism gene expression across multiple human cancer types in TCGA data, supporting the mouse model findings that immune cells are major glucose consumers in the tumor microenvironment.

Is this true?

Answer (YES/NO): NO